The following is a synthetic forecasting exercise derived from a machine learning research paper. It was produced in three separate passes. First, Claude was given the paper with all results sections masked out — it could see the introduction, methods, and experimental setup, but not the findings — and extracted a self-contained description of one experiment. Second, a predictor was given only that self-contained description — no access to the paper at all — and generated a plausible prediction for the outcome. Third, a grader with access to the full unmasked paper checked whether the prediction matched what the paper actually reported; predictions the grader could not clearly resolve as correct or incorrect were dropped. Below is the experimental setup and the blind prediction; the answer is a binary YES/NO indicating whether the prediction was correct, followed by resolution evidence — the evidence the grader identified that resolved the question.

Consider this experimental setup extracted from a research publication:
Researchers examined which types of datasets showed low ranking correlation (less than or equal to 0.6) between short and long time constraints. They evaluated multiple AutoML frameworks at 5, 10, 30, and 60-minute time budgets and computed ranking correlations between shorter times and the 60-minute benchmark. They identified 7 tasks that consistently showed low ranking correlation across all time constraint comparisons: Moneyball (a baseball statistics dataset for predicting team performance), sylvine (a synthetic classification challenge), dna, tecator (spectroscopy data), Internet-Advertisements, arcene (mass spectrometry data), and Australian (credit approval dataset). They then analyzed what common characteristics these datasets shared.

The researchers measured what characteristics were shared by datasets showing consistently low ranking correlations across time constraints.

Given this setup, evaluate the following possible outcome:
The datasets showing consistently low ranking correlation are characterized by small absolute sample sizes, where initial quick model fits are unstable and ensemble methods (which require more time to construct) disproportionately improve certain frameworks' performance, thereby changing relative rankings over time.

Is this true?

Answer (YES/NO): NO